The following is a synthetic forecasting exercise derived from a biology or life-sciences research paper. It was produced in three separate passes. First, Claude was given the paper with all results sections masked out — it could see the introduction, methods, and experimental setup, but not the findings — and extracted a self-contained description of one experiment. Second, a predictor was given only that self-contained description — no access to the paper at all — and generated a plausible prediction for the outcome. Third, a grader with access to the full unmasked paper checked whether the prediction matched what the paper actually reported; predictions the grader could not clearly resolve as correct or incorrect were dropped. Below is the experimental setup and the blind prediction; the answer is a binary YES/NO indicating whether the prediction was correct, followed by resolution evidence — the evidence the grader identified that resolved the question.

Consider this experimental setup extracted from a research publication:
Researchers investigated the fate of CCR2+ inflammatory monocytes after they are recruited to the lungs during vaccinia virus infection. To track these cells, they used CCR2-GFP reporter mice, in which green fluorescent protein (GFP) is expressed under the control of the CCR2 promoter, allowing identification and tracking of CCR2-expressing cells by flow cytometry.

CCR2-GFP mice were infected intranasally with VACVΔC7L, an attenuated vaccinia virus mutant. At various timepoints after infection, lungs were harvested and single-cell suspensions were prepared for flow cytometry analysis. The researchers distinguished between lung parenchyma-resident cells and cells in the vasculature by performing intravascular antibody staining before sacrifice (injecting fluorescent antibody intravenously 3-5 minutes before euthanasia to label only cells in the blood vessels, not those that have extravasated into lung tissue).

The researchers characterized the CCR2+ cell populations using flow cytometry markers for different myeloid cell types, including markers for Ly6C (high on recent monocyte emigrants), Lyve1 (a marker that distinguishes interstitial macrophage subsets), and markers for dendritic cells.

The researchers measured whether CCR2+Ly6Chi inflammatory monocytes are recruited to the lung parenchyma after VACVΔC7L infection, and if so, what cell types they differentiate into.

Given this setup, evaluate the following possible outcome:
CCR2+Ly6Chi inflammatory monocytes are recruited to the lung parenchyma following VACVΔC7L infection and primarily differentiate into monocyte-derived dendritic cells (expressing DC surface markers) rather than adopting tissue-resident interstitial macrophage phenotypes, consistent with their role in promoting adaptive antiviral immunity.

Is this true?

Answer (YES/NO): NO